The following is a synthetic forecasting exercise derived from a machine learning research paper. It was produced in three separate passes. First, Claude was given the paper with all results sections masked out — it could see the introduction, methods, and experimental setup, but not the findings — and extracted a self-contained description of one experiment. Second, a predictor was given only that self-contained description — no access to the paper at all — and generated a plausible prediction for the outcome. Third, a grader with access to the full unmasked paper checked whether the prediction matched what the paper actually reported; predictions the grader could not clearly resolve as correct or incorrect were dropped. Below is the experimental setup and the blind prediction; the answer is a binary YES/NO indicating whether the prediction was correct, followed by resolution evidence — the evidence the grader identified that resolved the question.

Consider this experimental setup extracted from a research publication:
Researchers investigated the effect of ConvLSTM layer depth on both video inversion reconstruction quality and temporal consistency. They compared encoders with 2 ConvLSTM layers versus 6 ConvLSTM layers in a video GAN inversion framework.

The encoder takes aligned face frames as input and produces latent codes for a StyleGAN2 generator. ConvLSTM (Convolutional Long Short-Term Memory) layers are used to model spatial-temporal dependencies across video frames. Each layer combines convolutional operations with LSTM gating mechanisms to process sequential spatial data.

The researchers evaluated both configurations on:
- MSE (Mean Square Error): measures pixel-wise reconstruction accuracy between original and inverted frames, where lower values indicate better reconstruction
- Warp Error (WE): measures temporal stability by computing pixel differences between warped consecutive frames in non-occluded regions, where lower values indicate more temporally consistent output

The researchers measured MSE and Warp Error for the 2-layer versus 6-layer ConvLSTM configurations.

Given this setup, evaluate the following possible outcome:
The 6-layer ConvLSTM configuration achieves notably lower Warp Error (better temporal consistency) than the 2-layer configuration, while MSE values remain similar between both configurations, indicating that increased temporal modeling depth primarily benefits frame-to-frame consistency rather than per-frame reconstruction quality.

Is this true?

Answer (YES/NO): NO